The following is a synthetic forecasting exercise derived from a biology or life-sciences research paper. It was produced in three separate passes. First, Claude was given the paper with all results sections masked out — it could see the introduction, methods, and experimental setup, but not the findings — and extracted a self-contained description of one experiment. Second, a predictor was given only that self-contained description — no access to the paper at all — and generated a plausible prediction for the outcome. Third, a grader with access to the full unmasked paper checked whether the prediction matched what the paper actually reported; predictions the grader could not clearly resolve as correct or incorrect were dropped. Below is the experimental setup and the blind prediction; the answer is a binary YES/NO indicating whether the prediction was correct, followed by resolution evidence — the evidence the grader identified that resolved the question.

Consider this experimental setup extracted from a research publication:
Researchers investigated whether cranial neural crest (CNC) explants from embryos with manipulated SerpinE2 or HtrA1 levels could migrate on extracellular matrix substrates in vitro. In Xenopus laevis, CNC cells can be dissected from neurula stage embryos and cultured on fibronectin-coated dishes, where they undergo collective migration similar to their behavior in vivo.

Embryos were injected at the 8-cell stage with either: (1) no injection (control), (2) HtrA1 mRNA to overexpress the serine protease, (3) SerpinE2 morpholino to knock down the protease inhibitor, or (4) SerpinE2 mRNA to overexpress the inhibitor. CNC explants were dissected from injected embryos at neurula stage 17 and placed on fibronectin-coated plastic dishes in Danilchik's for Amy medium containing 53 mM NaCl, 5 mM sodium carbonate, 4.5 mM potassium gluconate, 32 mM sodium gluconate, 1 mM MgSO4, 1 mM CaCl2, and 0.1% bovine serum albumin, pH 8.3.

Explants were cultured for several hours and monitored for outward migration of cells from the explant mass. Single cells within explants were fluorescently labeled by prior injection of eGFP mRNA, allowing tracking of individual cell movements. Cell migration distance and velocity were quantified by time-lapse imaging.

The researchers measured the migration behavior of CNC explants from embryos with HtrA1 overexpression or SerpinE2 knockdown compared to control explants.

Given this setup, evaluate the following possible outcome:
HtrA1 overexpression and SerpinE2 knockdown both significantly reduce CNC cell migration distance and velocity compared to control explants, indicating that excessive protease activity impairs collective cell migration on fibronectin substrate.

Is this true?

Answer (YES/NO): YES